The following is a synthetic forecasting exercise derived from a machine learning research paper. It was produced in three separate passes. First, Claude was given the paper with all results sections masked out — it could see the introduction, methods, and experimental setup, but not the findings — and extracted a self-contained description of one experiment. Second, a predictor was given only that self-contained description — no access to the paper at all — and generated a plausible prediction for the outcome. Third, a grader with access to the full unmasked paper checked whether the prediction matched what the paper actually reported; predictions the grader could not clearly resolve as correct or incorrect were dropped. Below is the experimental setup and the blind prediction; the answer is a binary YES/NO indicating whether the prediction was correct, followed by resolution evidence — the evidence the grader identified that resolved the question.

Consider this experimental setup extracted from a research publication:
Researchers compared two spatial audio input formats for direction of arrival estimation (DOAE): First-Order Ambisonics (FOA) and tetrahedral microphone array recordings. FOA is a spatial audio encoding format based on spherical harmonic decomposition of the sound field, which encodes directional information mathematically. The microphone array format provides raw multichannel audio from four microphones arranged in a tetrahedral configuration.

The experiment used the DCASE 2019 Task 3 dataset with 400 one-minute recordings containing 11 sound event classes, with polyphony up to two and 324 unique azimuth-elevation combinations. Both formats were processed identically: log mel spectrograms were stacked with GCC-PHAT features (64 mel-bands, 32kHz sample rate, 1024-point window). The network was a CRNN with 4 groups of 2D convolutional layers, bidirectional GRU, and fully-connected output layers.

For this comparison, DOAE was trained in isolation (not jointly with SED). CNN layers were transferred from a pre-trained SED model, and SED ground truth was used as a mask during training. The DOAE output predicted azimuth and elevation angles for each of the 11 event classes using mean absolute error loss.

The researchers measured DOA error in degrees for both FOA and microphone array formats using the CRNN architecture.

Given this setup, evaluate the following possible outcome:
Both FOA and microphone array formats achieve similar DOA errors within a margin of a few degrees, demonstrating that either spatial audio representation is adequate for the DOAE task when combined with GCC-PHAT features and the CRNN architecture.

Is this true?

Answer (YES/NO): YES